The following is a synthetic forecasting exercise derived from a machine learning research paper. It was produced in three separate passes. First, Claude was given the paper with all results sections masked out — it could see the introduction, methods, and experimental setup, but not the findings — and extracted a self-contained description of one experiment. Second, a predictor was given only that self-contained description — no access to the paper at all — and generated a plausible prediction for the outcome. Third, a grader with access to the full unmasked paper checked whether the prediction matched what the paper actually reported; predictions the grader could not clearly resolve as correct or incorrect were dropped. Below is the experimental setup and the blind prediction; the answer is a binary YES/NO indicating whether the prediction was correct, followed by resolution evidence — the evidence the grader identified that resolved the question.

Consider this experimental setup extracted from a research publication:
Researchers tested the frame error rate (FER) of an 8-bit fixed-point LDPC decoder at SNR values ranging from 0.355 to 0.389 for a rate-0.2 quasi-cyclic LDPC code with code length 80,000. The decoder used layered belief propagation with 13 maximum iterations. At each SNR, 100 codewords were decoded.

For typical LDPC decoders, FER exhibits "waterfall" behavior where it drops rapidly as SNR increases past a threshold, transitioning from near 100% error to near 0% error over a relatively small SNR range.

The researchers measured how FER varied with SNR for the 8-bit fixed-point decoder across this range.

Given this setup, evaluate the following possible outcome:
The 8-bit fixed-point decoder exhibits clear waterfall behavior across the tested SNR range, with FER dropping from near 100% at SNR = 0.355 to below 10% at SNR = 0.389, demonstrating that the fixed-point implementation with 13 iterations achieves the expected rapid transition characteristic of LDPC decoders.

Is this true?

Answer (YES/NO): NO